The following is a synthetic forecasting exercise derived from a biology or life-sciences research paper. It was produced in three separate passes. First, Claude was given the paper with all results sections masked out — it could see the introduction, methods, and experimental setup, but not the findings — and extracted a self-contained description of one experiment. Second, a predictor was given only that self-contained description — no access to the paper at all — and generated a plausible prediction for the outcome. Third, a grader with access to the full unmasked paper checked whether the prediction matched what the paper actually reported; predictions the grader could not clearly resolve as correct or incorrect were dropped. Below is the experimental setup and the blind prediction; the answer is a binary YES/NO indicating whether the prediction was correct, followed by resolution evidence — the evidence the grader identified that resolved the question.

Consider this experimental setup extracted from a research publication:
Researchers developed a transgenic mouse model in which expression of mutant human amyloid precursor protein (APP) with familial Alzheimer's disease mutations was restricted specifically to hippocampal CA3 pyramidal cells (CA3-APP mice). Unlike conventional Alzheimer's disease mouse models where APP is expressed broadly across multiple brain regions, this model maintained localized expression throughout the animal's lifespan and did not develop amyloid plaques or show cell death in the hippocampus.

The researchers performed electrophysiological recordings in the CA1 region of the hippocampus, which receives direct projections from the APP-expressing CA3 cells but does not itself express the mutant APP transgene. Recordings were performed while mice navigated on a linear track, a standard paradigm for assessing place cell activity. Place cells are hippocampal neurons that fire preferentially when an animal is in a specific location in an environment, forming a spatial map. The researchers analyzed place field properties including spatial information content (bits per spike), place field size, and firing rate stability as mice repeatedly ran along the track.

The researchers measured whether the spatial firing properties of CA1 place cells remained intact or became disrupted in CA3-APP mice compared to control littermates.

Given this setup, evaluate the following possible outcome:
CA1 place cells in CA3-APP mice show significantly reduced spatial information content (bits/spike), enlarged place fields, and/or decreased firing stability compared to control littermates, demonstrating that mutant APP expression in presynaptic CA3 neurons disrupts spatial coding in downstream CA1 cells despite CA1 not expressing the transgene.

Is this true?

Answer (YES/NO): NO